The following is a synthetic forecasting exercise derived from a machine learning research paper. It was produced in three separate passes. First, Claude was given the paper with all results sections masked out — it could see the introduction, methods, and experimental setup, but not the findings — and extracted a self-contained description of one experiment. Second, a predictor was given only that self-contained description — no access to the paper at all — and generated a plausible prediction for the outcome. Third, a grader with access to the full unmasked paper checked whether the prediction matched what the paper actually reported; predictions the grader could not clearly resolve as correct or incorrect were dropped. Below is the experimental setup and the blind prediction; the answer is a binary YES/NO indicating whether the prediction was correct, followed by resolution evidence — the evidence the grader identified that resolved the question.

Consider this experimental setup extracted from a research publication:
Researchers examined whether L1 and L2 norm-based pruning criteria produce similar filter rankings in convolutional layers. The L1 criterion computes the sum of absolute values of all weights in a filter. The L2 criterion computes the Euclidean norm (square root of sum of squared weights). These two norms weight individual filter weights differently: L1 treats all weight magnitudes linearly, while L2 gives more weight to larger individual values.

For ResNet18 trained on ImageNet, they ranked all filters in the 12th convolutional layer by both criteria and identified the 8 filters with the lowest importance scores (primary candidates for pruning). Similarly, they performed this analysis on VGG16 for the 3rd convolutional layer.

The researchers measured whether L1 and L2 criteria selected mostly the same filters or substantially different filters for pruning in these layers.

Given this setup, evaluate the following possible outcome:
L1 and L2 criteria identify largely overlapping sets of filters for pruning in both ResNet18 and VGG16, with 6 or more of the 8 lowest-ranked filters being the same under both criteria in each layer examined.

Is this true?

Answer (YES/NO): NO